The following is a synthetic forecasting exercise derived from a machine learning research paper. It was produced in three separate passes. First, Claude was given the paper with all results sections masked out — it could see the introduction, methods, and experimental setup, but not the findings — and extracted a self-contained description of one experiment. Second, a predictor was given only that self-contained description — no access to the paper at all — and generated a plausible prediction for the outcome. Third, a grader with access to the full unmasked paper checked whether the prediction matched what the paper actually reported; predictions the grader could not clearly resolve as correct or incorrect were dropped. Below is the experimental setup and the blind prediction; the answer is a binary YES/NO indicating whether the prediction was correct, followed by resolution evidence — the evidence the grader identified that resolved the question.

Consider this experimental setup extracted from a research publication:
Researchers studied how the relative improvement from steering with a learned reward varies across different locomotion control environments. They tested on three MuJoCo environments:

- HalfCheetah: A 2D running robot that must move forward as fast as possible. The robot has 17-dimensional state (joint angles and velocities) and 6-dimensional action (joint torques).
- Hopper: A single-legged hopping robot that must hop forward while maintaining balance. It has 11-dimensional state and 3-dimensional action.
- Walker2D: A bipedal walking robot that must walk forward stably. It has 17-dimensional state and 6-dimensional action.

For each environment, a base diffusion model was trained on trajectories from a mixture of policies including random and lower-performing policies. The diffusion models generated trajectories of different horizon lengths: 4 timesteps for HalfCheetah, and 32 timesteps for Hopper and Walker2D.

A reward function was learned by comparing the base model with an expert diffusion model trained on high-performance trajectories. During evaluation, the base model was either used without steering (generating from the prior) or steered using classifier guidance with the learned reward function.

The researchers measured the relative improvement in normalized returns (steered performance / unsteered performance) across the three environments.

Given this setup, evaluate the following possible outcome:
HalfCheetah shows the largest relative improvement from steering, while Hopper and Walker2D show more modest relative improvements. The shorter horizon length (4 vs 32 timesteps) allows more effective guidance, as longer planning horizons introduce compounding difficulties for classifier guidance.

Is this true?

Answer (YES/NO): NO